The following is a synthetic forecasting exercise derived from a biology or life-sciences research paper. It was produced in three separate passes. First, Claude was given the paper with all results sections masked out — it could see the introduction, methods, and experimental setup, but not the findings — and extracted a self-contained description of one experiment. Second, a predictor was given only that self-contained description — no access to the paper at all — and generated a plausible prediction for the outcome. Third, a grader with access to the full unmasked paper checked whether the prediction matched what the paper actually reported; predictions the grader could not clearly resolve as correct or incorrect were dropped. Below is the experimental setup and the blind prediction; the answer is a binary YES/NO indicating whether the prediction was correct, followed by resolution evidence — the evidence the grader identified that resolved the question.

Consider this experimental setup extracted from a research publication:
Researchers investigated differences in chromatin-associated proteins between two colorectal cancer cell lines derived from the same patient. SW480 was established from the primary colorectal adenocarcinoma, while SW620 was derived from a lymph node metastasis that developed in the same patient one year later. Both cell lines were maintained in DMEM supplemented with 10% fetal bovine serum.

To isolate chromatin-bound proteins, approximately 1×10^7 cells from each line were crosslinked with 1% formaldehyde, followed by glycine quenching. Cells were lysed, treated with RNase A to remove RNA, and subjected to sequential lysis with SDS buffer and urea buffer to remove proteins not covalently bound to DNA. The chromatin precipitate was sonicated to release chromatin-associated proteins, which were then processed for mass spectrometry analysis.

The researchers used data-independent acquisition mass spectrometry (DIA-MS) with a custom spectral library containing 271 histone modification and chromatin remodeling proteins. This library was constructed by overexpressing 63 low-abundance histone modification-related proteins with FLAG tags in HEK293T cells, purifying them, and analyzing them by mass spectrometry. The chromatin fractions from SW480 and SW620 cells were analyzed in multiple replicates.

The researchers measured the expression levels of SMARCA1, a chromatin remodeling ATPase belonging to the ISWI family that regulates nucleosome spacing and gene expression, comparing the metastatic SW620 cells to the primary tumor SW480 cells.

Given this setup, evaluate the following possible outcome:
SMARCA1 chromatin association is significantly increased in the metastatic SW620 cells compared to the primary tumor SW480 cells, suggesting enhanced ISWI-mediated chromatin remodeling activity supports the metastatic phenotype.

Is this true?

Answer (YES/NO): NO